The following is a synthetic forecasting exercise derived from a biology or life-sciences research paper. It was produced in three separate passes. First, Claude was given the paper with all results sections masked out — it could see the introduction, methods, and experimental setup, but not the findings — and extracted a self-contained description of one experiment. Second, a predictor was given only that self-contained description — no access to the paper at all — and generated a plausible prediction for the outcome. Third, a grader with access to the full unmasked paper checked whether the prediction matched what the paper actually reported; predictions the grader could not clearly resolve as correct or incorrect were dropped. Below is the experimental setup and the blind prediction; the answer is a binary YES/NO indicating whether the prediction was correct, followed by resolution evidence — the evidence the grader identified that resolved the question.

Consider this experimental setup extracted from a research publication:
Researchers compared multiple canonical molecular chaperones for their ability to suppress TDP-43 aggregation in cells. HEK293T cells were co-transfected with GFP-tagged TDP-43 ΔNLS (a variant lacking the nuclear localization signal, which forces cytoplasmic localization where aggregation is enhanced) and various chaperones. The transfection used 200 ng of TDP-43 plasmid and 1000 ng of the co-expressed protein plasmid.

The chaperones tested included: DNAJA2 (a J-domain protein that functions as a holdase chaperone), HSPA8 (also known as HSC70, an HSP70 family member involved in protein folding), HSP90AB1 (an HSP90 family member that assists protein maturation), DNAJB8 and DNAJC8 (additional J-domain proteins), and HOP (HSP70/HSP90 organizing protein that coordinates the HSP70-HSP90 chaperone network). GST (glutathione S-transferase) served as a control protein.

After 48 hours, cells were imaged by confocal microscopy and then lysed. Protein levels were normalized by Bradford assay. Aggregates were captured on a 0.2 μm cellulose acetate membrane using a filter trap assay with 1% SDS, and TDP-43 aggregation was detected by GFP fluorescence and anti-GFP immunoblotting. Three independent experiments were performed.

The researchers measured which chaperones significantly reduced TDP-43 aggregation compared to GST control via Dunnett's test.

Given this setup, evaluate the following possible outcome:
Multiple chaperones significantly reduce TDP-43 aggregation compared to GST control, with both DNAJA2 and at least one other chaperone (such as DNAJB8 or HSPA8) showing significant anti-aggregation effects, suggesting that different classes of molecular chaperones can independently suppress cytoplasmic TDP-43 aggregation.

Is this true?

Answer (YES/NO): NO